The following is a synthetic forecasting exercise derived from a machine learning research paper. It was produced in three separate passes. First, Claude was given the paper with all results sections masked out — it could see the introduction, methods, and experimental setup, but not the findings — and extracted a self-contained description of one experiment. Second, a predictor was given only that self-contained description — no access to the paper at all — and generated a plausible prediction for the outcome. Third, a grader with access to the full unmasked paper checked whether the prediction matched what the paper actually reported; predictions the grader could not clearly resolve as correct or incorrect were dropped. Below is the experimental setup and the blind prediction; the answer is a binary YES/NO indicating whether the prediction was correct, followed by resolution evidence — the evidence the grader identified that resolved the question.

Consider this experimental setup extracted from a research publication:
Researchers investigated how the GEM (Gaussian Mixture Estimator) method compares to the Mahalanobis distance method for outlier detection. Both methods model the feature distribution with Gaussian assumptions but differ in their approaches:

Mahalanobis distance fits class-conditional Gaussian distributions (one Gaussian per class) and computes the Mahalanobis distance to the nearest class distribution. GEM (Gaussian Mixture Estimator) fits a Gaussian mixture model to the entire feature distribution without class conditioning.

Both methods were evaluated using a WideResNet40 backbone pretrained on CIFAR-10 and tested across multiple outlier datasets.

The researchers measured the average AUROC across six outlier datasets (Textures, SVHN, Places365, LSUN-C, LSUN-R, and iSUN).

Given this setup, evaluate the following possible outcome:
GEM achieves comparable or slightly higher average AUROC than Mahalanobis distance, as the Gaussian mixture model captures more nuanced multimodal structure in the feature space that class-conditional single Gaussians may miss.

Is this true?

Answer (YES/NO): NO